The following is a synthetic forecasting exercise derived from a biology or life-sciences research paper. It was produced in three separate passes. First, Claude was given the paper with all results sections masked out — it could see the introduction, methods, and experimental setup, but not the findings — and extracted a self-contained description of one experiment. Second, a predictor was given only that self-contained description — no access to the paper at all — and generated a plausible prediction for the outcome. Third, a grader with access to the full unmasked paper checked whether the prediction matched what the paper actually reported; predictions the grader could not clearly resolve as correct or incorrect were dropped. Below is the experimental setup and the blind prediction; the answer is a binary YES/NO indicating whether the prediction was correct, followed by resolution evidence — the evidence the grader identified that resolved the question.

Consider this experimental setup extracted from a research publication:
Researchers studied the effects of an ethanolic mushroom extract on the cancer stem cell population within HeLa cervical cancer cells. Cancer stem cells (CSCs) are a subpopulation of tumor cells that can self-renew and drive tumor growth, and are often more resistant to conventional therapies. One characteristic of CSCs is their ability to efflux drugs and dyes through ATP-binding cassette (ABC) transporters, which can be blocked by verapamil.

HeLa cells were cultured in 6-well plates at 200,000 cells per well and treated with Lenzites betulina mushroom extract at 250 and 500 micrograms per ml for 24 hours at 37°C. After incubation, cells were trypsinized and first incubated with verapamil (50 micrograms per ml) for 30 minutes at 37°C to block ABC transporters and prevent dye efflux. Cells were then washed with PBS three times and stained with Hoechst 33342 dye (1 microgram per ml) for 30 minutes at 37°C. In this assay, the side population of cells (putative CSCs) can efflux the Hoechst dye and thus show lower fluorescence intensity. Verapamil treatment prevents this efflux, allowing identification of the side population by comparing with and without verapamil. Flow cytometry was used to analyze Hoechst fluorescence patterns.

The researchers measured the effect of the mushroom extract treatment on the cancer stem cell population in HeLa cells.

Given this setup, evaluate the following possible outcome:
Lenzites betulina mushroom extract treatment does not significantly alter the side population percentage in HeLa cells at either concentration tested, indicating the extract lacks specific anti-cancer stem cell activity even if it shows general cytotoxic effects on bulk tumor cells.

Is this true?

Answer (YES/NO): NO